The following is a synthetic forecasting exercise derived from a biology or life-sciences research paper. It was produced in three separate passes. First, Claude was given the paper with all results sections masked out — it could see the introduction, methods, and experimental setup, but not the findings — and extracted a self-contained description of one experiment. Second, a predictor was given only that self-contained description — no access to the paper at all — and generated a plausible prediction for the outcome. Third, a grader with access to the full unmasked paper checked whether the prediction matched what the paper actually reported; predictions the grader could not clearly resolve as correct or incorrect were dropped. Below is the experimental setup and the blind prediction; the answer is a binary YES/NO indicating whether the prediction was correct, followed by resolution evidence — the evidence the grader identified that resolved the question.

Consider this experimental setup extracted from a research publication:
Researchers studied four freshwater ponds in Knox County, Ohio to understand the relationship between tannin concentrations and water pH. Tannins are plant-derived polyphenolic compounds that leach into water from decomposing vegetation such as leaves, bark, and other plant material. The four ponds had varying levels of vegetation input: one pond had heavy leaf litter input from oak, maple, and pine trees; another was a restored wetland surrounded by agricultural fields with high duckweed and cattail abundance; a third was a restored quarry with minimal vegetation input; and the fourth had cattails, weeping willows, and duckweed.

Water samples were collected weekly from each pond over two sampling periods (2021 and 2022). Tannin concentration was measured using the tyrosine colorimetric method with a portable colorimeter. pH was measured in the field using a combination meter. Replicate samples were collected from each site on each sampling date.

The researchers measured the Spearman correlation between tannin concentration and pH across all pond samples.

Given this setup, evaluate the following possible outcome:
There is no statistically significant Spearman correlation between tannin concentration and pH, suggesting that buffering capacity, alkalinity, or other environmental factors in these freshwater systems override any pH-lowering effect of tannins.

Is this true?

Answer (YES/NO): NO